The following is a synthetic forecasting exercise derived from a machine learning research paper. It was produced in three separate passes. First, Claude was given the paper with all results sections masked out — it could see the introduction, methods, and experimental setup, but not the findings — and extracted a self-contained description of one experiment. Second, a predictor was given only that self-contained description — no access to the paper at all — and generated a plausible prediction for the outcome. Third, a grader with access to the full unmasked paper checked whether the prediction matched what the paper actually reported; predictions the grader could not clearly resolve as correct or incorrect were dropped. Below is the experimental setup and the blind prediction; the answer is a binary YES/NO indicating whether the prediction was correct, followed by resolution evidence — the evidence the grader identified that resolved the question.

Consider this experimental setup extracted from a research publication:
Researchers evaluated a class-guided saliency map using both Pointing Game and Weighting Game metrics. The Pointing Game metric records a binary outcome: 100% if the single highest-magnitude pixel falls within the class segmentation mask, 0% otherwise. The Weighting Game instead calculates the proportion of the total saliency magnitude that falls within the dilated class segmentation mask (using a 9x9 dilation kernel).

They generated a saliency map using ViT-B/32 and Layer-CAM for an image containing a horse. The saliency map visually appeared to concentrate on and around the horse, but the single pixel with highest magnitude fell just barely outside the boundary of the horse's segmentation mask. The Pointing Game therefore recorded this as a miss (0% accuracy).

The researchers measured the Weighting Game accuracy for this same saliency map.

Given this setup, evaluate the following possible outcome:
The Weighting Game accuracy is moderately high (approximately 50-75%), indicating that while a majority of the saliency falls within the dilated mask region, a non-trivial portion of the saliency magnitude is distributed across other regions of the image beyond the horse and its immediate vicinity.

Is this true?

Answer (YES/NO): YES